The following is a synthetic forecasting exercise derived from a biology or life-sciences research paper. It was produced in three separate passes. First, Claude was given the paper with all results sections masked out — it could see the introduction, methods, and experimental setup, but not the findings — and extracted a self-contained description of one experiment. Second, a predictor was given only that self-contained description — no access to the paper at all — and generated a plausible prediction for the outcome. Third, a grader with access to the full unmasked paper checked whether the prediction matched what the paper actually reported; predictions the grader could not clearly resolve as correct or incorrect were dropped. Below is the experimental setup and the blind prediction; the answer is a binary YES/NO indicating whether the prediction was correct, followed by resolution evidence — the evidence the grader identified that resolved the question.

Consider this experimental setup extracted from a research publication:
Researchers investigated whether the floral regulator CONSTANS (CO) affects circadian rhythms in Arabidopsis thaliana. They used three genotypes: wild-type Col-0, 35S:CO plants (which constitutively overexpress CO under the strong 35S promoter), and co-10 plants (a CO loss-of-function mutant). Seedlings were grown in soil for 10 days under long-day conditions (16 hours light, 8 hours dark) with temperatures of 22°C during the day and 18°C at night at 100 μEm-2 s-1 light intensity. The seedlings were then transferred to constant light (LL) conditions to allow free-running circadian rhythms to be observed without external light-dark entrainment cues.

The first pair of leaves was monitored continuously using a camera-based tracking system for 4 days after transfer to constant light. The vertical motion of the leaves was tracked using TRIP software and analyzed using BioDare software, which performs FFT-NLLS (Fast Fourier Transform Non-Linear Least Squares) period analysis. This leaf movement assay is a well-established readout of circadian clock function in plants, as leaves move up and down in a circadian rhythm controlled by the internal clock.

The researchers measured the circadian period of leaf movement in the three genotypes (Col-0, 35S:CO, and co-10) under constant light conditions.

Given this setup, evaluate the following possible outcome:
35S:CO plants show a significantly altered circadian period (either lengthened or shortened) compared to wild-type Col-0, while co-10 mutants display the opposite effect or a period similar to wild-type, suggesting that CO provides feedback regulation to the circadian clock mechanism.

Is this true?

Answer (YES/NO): YES